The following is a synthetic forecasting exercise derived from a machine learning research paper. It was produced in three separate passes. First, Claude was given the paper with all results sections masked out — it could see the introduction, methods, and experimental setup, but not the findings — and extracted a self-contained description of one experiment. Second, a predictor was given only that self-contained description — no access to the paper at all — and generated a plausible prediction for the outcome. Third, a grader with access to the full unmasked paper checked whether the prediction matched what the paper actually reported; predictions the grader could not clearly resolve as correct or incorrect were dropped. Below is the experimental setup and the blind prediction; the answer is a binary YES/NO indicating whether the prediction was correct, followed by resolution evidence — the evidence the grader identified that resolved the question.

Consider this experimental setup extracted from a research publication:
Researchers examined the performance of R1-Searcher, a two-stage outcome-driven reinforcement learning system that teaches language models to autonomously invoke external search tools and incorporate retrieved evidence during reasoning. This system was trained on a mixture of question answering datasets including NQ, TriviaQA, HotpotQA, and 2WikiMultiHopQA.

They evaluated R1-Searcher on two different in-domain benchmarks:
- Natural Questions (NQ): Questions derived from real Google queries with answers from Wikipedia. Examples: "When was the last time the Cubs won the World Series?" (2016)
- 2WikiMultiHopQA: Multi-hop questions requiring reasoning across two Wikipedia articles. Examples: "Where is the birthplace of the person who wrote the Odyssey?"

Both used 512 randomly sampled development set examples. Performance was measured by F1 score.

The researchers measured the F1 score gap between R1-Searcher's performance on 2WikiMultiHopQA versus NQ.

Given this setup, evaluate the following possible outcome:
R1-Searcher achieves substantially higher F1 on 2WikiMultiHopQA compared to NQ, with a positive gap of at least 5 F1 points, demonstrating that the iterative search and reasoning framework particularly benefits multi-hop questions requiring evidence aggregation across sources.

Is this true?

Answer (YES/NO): YES